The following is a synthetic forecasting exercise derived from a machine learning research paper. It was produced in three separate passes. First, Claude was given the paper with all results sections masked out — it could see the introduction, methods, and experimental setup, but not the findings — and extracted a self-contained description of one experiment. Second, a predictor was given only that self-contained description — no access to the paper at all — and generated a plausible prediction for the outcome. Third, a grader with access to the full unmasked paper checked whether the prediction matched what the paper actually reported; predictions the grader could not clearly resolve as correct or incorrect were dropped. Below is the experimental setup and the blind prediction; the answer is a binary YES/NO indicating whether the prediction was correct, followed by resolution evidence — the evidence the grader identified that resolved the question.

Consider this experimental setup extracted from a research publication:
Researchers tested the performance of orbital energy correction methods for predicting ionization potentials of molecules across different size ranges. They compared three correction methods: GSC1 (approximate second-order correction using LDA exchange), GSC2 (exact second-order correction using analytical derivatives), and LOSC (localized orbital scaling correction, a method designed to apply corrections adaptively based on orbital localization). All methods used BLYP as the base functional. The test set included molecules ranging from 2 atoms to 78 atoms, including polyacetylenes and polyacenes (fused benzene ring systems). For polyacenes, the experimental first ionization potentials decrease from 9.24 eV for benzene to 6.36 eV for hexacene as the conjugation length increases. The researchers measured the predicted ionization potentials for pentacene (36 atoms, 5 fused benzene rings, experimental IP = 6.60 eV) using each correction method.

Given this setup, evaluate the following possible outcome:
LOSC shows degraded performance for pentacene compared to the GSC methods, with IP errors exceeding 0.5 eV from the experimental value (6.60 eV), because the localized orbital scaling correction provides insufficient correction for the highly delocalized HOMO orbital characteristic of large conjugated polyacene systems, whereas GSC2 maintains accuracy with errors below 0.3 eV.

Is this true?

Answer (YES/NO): NO